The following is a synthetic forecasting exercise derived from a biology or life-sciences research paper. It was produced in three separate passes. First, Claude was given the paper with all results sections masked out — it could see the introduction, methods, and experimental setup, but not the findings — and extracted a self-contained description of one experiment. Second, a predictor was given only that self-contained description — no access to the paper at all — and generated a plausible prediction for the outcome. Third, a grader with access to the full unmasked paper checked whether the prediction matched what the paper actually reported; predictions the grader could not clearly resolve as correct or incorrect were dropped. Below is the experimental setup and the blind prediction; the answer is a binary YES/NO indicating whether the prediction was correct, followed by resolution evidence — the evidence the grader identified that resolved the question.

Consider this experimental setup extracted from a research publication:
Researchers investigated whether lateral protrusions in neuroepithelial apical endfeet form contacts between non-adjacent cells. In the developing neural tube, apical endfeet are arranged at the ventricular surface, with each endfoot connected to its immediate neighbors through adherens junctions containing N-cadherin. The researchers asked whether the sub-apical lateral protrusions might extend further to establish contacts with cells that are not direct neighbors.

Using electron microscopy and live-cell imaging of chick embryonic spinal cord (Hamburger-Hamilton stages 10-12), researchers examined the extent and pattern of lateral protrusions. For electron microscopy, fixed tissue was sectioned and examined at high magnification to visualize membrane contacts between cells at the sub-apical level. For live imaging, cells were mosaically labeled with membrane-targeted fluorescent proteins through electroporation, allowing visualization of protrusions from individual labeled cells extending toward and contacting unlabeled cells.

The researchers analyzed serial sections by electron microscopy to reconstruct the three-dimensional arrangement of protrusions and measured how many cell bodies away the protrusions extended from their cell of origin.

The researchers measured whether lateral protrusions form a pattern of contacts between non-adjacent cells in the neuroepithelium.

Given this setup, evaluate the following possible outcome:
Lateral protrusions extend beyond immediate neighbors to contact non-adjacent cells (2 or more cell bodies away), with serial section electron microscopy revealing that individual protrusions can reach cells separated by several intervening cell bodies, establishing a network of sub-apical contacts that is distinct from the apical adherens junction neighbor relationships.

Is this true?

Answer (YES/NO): NO